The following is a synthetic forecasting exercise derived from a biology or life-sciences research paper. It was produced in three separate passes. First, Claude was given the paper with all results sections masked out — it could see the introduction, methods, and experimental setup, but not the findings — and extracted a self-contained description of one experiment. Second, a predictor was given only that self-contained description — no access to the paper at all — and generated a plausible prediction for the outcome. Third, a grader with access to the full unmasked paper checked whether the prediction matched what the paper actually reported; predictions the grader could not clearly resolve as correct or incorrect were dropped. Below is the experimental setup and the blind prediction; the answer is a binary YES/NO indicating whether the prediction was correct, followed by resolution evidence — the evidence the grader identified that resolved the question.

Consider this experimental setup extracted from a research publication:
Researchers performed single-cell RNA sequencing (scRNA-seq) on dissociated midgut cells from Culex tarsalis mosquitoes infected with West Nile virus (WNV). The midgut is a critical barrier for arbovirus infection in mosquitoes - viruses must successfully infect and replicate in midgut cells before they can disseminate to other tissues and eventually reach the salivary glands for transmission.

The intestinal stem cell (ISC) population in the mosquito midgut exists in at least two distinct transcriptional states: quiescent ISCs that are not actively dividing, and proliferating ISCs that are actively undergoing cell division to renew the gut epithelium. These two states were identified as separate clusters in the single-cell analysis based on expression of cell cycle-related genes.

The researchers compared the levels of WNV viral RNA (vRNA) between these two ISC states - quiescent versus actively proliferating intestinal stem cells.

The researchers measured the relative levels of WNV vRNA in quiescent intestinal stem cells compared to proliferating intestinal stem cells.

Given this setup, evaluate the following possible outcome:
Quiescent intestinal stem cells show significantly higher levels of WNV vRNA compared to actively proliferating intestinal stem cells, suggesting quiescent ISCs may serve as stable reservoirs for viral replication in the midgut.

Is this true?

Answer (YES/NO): NO